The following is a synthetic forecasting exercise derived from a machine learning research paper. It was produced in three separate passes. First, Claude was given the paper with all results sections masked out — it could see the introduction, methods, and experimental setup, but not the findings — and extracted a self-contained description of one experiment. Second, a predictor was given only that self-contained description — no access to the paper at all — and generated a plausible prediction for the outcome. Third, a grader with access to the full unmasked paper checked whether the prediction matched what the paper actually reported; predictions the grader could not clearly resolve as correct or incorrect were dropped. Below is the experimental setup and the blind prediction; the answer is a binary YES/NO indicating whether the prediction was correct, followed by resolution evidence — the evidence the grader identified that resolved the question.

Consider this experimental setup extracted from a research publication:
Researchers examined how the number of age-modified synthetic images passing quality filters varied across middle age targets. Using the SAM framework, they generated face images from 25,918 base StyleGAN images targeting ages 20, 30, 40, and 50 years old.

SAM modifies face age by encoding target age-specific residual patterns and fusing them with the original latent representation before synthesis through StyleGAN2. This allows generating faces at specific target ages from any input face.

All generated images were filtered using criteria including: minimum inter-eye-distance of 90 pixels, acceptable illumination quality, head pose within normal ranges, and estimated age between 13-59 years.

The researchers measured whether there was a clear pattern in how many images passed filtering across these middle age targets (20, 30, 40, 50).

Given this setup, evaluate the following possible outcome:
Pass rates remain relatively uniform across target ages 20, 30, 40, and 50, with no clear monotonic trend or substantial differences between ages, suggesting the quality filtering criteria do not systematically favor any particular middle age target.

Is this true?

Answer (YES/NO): YES